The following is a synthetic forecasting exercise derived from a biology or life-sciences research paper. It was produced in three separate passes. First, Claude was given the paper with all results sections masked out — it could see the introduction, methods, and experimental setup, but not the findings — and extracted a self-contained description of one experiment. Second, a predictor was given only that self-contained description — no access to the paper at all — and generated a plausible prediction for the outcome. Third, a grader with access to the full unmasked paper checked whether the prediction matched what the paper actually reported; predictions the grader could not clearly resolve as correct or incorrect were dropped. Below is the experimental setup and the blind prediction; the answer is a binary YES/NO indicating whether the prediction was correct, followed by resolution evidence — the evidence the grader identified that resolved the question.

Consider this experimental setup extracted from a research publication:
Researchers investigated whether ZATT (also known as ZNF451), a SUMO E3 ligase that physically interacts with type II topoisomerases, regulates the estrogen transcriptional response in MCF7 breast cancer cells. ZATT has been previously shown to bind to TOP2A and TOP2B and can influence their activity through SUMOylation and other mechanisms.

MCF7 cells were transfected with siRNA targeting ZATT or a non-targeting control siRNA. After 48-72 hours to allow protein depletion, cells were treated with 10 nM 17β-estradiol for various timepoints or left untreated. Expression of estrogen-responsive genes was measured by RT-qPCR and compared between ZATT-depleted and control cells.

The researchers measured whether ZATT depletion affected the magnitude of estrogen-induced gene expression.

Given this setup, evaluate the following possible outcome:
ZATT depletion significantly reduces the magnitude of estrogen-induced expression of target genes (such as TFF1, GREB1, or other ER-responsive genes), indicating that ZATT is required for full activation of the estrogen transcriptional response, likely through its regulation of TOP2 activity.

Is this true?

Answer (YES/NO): YES